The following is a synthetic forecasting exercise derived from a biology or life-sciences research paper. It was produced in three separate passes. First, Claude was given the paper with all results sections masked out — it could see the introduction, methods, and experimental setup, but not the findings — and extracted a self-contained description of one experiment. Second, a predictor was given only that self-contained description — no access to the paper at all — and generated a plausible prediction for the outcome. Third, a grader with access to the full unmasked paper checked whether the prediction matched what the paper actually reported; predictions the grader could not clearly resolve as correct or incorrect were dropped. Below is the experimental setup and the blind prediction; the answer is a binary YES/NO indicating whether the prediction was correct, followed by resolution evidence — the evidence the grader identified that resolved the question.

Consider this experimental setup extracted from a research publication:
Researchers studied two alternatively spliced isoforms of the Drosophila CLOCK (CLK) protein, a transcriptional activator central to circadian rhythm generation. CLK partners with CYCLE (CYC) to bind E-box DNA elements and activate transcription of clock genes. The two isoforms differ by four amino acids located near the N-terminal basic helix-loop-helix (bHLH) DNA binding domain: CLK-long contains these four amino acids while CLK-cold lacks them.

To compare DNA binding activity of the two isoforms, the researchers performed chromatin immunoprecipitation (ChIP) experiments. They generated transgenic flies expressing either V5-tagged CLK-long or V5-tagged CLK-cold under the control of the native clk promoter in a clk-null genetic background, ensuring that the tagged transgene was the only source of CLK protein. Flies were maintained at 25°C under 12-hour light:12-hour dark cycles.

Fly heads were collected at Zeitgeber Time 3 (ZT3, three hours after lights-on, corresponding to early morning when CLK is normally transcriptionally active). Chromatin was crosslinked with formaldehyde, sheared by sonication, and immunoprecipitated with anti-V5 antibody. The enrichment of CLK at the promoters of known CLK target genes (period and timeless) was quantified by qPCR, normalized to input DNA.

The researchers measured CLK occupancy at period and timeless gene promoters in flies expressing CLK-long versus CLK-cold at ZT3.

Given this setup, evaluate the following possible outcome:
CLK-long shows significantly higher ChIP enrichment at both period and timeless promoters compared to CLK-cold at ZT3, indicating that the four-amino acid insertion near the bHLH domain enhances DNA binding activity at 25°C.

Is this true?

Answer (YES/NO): NO